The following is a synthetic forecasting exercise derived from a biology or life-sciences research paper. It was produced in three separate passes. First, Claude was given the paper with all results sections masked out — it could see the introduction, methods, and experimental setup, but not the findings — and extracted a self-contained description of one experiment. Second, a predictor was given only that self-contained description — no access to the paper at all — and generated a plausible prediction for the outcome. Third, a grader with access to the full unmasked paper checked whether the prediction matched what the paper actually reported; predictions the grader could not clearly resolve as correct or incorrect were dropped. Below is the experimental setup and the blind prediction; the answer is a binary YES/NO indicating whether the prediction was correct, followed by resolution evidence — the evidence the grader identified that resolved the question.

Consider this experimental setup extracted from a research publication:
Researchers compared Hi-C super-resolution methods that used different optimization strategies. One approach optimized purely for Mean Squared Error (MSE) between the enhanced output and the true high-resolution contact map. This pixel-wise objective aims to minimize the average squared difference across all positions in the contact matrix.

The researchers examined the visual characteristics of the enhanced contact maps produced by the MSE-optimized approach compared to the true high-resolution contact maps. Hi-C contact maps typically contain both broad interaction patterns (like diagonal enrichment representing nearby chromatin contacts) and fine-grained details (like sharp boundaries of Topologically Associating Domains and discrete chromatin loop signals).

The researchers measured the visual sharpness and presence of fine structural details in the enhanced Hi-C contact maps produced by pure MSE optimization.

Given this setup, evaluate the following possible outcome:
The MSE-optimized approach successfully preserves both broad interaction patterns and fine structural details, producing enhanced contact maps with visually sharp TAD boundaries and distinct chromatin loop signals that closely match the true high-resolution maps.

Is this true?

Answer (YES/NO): NO